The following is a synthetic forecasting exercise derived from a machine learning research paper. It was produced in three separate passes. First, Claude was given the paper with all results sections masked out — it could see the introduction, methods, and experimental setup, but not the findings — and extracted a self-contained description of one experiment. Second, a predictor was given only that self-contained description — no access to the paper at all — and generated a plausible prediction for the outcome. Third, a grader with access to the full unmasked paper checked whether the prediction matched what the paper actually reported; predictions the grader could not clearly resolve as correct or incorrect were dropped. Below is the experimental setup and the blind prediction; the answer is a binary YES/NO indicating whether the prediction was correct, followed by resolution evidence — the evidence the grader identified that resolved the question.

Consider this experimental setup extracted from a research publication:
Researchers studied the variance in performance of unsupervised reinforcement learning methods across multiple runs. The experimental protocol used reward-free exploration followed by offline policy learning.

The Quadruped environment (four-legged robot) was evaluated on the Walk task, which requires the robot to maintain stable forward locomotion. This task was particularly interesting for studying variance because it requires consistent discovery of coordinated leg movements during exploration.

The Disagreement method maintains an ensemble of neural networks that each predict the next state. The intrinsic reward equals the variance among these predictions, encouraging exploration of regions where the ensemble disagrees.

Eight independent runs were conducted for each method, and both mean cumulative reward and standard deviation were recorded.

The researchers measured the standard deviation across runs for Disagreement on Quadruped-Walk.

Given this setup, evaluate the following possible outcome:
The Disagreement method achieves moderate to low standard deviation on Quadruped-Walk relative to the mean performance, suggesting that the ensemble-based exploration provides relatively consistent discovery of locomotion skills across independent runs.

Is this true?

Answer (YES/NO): NO